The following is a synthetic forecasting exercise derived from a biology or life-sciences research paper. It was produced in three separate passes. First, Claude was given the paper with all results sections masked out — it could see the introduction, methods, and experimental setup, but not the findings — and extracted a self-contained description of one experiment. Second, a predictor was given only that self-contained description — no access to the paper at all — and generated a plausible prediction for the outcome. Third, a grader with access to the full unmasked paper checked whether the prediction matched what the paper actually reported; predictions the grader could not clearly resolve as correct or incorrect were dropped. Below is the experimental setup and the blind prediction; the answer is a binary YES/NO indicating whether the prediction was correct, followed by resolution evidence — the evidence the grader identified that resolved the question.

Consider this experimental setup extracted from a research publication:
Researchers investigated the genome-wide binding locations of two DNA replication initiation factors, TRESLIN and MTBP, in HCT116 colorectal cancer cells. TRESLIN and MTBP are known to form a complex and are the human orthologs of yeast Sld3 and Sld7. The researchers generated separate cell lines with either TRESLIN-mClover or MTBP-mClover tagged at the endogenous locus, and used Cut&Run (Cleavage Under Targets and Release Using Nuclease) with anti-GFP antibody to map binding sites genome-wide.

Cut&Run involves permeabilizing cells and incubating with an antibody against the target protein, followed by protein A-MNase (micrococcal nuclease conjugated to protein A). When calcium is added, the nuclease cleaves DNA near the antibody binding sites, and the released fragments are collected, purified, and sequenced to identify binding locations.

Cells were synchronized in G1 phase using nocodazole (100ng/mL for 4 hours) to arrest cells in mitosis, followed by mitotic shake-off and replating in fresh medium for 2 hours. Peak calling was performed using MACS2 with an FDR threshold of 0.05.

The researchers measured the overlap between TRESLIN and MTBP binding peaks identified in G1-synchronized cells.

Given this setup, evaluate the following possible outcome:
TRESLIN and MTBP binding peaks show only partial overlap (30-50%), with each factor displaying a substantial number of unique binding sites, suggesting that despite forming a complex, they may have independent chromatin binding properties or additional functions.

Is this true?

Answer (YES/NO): NO